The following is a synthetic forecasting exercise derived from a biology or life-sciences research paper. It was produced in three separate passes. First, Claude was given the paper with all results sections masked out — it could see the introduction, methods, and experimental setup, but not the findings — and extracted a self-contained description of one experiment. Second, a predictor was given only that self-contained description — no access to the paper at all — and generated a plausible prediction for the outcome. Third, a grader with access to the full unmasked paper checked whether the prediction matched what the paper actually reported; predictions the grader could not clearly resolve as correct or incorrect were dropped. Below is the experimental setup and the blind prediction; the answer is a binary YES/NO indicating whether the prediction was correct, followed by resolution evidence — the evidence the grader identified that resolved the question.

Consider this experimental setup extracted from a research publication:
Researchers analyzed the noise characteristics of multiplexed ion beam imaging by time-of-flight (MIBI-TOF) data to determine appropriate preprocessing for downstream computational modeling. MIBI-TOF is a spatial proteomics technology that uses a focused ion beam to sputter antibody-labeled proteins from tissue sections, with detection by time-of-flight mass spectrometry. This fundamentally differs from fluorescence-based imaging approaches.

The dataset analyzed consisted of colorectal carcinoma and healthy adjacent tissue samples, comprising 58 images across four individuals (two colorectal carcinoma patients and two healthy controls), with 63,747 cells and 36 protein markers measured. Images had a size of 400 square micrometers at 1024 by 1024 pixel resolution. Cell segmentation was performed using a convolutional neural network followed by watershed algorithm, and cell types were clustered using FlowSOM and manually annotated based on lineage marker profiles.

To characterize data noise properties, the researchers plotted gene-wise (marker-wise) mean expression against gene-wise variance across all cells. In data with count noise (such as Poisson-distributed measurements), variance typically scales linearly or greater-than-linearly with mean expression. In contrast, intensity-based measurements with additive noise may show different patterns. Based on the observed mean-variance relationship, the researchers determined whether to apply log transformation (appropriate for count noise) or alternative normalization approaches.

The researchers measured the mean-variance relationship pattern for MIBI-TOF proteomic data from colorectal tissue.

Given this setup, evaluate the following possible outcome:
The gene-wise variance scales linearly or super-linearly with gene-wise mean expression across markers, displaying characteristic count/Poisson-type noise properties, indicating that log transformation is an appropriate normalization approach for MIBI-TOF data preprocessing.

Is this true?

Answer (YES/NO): NO